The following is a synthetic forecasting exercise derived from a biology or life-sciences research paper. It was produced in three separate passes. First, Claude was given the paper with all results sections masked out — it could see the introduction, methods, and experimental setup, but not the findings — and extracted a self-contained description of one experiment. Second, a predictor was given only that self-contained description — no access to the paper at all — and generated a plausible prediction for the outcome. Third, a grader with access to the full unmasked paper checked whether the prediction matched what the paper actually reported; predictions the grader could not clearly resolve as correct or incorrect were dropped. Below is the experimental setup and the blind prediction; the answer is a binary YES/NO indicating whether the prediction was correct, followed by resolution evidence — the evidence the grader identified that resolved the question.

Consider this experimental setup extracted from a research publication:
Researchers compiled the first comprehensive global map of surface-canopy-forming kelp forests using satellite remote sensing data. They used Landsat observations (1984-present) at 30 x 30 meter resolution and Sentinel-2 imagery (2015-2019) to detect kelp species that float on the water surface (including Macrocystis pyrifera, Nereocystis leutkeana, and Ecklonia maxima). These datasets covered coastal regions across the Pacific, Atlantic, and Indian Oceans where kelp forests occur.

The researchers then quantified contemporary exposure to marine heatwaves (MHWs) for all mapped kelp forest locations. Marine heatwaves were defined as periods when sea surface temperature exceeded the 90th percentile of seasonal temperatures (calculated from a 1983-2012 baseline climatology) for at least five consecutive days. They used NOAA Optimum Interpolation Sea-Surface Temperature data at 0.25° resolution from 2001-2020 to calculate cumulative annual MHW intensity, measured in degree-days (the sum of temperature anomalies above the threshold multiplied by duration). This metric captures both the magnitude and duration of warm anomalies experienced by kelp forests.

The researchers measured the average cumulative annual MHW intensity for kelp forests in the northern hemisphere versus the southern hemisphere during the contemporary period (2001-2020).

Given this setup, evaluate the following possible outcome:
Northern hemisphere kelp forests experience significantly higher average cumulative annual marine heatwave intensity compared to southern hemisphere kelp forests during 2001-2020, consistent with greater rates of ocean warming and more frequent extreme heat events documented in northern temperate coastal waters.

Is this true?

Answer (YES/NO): YES